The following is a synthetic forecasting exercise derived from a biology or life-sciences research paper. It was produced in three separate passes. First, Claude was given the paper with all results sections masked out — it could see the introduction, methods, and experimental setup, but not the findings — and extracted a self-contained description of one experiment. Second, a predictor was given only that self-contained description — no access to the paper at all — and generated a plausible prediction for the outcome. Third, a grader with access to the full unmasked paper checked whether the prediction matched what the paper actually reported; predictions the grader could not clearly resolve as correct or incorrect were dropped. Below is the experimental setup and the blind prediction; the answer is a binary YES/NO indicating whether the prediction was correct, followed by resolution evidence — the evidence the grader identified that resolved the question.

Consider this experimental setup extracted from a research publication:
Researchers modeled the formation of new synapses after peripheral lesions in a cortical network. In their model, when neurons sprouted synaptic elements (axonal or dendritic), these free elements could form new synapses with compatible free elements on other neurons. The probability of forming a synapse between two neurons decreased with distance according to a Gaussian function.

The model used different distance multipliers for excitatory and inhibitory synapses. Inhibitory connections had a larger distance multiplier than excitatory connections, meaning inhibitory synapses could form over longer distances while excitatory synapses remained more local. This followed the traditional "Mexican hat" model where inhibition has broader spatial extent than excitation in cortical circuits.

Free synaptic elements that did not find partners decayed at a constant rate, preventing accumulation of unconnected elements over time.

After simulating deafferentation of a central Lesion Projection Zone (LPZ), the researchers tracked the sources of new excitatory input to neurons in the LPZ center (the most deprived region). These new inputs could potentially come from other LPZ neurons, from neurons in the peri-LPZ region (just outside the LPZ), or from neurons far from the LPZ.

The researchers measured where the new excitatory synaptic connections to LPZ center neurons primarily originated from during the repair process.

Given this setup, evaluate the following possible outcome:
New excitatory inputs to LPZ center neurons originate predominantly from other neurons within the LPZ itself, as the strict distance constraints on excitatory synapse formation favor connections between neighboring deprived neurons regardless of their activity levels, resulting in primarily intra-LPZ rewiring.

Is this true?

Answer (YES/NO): NO